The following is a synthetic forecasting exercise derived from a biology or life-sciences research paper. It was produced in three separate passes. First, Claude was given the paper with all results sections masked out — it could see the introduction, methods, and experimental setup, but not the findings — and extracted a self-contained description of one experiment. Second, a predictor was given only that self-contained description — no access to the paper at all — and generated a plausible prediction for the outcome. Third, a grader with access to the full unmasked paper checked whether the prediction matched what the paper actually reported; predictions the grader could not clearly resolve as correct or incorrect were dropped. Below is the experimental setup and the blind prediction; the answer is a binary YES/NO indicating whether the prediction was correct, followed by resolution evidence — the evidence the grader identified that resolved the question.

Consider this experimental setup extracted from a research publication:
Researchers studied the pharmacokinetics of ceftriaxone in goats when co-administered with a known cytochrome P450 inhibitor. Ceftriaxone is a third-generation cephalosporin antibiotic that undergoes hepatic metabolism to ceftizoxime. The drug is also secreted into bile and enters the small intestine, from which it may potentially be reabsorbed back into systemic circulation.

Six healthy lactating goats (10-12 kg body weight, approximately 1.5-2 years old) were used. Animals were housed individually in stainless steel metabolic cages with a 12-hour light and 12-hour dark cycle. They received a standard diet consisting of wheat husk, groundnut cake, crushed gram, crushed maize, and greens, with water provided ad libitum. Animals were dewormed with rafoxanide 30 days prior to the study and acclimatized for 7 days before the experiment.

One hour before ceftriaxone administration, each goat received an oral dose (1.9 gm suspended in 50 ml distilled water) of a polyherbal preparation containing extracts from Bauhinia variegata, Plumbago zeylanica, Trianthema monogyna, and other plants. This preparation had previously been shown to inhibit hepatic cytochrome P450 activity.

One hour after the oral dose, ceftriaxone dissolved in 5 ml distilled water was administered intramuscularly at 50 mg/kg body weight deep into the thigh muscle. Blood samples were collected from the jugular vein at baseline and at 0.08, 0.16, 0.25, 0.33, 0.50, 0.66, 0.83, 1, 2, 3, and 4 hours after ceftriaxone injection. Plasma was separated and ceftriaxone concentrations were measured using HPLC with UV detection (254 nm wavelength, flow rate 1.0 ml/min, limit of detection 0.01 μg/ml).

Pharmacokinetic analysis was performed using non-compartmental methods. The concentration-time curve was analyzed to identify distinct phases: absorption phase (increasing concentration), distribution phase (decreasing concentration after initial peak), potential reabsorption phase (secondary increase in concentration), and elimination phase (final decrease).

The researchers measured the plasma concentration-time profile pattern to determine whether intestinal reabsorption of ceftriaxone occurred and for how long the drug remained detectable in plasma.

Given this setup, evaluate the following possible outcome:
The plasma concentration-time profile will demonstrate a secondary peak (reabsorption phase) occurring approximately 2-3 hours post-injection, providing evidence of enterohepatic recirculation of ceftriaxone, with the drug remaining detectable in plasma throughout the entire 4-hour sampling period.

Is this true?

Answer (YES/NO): NO